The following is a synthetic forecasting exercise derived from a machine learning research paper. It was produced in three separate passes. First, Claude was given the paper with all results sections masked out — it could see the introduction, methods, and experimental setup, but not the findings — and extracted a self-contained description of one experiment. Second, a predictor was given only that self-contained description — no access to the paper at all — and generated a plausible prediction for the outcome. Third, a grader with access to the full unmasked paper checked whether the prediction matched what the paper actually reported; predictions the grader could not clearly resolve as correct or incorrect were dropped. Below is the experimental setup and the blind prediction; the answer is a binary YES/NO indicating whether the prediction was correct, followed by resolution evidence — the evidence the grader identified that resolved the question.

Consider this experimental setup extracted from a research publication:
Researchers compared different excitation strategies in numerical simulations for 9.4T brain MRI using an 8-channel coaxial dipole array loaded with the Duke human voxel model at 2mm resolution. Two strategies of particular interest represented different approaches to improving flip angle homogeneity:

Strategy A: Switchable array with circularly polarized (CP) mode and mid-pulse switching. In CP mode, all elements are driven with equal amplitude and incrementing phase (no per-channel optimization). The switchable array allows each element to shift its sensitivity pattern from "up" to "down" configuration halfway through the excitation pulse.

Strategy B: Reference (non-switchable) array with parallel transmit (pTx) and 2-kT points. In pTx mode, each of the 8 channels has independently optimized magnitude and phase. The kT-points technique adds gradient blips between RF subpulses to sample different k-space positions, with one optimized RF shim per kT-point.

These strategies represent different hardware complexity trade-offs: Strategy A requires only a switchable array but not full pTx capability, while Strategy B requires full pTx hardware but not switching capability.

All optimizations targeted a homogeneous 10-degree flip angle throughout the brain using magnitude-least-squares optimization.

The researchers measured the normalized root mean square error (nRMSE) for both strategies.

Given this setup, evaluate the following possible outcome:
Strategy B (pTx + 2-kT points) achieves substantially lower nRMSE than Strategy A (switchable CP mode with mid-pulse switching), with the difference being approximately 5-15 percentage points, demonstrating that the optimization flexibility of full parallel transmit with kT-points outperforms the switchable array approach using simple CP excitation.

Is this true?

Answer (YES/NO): YES